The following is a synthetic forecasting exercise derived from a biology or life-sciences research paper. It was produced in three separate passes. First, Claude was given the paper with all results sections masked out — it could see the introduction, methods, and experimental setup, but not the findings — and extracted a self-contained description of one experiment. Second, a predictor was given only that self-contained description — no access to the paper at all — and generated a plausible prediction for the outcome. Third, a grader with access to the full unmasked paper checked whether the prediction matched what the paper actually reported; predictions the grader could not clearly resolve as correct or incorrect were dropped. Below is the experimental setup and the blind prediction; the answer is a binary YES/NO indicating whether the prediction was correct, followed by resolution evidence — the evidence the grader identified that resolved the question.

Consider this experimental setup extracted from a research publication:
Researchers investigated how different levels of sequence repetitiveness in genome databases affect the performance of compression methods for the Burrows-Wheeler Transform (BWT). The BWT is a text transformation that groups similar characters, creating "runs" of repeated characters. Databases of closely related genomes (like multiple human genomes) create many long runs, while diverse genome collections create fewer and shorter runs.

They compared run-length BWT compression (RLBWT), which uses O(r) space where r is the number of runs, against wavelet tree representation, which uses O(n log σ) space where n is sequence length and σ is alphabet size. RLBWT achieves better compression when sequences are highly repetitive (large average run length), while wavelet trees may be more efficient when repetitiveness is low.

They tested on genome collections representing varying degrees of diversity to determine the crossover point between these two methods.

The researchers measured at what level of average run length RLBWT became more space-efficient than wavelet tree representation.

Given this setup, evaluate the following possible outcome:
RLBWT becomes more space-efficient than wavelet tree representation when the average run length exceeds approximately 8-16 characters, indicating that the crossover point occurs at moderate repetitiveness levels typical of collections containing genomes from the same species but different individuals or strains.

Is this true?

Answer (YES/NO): NO